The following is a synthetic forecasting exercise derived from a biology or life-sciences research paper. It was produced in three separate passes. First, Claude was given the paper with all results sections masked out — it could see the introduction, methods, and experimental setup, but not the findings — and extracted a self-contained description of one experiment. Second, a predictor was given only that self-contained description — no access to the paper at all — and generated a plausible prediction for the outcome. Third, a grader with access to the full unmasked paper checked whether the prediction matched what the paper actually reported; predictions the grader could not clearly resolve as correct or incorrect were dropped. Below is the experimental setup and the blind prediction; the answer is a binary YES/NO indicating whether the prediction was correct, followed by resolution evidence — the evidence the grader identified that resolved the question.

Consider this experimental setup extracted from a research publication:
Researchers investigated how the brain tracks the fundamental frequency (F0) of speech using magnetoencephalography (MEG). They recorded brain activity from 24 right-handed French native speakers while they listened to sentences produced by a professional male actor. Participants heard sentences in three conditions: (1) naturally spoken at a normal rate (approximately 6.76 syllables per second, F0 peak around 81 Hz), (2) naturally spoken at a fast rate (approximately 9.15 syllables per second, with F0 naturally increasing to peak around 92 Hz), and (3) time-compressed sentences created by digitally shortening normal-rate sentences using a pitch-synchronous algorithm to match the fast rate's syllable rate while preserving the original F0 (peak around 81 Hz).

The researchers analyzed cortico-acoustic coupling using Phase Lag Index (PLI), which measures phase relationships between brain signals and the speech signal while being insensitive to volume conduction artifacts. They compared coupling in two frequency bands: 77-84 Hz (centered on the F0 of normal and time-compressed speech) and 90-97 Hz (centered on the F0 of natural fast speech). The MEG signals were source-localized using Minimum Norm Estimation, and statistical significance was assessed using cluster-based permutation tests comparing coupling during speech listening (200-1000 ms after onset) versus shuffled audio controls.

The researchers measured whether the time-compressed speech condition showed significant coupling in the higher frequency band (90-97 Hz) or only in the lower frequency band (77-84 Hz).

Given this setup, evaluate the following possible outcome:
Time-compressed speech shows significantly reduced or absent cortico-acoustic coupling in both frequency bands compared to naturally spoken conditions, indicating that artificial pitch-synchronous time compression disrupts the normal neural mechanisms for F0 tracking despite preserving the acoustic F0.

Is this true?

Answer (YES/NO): NO